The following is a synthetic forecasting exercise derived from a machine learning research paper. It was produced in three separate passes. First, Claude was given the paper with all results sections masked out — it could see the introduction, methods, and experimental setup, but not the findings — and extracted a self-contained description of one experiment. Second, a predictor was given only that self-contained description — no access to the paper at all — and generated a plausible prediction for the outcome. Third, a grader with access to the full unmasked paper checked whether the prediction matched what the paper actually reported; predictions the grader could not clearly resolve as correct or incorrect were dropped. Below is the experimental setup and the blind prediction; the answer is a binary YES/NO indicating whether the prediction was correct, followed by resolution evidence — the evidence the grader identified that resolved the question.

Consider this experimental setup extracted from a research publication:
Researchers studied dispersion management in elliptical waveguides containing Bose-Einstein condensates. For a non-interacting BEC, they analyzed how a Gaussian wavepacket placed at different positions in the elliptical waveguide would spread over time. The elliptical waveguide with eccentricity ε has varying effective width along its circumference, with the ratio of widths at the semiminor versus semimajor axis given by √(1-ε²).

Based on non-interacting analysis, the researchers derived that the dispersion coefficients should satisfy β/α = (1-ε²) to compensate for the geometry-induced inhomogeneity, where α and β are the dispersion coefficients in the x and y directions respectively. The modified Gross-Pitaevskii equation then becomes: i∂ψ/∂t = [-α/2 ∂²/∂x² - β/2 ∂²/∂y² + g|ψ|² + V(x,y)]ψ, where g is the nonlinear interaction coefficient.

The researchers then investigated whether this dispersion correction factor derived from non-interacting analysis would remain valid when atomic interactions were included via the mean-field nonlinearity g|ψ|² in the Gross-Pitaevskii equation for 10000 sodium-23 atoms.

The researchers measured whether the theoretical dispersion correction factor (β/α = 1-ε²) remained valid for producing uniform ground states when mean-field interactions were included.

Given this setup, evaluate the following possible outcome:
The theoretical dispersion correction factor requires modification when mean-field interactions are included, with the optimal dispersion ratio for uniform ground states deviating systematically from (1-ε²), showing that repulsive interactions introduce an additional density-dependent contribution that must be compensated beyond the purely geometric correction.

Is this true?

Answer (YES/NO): NO